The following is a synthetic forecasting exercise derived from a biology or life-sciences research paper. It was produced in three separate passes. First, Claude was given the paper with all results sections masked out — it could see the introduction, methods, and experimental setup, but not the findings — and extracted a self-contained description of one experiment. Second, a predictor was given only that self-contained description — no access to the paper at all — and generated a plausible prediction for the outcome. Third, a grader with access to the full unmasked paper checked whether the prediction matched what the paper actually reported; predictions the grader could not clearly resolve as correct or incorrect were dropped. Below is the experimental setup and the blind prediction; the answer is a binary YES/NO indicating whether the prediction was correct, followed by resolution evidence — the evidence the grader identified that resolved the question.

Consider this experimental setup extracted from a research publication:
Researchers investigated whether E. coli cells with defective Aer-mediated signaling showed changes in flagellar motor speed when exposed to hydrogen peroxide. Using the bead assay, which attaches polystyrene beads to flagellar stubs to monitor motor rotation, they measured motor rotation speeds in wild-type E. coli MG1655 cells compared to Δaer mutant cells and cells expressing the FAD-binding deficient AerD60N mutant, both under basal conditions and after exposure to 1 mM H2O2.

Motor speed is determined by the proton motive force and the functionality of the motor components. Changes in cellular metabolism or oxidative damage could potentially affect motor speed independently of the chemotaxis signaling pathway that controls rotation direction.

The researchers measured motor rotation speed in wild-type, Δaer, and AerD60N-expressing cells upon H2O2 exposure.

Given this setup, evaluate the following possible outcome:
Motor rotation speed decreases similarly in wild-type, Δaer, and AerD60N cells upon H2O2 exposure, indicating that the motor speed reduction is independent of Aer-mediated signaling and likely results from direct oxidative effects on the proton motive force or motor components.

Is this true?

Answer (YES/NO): NO